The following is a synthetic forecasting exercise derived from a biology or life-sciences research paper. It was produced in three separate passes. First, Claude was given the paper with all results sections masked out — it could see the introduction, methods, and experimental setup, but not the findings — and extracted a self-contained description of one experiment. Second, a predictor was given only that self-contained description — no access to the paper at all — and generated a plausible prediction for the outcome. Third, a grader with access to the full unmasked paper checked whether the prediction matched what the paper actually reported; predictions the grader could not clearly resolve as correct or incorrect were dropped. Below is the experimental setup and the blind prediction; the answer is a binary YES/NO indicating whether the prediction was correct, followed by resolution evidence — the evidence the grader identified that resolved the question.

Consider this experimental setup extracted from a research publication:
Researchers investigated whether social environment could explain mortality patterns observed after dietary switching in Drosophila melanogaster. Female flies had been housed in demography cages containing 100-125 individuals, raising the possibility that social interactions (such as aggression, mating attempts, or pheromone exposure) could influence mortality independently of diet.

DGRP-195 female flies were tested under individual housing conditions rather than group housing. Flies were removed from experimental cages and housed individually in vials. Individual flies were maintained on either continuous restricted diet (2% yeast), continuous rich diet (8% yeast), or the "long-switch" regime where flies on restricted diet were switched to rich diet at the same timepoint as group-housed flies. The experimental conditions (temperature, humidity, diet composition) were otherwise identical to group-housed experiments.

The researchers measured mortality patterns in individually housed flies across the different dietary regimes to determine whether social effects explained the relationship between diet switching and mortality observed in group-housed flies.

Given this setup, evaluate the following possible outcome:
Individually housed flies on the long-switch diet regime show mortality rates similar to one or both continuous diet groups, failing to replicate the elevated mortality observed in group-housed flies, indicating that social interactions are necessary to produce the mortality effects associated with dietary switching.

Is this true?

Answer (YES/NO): NO